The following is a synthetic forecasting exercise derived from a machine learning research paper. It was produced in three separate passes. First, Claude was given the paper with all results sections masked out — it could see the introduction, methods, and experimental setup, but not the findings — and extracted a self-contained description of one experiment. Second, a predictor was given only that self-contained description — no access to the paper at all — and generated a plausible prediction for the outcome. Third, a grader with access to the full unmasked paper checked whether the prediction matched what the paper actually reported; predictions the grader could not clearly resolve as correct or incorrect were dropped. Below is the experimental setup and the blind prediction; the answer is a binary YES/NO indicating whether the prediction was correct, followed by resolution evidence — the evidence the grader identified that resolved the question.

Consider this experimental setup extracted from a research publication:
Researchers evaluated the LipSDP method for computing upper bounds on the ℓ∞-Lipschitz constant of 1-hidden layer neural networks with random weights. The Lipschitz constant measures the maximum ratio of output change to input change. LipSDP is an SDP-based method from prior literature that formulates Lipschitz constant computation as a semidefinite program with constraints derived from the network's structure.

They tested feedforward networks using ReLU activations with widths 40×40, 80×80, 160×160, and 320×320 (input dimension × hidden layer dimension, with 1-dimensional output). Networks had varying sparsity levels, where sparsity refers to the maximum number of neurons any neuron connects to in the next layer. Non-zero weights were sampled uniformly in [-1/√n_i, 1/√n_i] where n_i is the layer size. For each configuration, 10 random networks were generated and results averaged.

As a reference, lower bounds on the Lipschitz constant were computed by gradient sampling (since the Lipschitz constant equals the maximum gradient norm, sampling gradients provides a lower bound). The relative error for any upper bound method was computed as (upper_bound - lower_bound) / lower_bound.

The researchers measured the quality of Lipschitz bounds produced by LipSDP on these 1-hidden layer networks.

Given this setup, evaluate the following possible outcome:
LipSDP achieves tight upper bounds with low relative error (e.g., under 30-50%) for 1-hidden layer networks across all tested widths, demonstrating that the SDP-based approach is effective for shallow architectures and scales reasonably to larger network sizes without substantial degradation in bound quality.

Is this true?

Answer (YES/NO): NO